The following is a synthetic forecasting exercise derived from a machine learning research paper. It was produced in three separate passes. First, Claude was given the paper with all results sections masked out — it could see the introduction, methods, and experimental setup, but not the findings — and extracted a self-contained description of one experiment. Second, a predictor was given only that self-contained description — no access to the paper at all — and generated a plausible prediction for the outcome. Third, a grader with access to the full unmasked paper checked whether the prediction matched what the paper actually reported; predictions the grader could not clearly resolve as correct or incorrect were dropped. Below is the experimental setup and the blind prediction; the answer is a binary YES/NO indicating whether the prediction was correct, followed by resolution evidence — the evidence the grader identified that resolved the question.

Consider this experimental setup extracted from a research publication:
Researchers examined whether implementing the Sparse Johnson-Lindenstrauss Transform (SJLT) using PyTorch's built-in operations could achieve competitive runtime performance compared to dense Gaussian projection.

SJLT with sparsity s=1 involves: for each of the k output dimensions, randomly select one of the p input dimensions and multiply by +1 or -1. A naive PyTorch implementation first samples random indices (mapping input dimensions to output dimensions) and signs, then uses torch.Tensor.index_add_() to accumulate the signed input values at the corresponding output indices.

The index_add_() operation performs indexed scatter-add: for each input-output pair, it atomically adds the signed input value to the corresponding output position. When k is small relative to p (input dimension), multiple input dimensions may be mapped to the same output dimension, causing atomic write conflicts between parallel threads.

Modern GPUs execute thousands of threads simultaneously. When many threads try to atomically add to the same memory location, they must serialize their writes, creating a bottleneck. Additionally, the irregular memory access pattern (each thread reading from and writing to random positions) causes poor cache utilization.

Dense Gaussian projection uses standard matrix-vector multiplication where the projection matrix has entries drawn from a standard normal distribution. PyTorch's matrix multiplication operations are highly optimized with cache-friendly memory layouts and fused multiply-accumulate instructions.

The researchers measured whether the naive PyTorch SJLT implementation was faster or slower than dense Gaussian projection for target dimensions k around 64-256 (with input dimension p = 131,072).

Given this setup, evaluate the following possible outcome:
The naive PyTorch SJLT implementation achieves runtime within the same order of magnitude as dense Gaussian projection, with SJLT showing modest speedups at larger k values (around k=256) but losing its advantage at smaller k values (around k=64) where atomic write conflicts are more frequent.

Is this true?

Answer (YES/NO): NO